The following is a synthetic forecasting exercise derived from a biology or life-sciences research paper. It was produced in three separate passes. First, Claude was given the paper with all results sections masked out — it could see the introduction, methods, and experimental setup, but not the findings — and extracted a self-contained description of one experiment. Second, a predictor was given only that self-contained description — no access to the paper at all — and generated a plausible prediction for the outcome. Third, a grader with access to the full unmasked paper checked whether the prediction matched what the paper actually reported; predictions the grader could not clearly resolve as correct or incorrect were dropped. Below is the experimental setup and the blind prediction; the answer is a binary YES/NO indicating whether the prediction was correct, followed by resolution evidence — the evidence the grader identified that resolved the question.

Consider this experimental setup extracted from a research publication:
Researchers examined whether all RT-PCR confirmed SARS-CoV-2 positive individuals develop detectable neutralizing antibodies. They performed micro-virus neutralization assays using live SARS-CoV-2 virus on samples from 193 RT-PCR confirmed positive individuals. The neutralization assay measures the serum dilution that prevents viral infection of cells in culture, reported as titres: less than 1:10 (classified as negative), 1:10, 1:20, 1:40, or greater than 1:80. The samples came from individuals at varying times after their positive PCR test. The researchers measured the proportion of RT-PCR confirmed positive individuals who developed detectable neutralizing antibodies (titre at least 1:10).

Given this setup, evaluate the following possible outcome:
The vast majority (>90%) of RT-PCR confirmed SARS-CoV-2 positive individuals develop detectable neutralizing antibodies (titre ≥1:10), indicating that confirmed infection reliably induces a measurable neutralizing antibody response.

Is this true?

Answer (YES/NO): NO